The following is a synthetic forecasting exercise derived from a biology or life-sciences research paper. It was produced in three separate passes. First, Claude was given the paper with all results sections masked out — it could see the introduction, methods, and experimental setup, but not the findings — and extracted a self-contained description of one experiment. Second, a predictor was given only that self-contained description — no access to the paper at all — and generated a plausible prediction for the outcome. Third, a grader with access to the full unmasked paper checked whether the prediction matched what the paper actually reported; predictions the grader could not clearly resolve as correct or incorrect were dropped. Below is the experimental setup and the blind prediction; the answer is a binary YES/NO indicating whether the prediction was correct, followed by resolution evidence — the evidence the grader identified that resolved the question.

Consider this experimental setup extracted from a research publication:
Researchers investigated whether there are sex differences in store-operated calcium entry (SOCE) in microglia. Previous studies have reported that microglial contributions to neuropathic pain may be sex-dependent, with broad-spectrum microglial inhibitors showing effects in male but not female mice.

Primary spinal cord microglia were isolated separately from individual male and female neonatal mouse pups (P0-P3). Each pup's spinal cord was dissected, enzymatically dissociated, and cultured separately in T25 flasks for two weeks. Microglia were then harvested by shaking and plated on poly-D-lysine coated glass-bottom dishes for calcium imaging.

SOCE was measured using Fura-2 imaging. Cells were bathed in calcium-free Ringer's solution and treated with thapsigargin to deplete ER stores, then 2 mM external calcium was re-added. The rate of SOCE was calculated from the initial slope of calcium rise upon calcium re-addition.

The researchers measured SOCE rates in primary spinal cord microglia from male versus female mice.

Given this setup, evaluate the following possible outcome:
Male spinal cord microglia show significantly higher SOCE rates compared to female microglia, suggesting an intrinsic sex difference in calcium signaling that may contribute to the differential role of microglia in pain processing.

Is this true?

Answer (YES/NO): NO